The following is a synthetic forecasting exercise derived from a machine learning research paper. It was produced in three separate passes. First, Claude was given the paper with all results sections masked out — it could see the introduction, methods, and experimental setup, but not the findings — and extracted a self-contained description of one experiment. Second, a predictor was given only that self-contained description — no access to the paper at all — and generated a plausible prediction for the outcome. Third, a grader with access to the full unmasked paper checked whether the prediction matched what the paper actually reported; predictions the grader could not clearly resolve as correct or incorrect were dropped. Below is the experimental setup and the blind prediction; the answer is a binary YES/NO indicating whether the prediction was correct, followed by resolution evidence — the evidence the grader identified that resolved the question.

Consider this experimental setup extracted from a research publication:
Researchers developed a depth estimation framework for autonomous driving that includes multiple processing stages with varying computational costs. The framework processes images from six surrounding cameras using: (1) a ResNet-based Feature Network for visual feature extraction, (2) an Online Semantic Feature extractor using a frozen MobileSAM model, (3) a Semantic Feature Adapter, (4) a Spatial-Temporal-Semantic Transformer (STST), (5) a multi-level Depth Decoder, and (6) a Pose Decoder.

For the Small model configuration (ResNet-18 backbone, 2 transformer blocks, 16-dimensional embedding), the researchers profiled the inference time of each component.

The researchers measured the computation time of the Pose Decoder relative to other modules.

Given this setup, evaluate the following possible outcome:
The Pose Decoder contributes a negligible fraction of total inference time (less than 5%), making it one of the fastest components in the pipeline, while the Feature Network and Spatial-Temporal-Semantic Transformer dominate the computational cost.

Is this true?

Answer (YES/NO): NO